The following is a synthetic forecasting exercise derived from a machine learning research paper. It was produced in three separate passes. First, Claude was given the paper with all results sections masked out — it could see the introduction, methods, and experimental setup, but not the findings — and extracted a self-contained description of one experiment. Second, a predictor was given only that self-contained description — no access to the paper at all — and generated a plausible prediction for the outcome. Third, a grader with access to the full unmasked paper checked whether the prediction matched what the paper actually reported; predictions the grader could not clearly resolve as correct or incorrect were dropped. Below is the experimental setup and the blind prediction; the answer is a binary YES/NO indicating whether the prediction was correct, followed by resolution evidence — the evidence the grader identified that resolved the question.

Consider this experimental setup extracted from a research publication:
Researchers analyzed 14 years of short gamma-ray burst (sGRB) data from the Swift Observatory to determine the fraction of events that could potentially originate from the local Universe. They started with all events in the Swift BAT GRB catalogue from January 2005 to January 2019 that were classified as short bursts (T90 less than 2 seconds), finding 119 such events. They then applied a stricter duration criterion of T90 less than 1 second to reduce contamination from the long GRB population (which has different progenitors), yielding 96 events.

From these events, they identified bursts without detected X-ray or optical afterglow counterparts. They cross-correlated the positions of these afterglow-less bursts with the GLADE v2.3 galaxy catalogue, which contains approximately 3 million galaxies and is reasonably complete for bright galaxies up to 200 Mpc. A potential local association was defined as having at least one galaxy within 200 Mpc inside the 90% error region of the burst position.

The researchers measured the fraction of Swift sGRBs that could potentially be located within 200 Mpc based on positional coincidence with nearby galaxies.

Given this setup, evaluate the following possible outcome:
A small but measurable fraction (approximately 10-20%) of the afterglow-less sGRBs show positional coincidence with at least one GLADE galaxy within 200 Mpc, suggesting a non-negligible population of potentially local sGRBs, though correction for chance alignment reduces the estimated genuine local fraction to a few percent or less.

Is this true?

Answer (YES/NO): NO